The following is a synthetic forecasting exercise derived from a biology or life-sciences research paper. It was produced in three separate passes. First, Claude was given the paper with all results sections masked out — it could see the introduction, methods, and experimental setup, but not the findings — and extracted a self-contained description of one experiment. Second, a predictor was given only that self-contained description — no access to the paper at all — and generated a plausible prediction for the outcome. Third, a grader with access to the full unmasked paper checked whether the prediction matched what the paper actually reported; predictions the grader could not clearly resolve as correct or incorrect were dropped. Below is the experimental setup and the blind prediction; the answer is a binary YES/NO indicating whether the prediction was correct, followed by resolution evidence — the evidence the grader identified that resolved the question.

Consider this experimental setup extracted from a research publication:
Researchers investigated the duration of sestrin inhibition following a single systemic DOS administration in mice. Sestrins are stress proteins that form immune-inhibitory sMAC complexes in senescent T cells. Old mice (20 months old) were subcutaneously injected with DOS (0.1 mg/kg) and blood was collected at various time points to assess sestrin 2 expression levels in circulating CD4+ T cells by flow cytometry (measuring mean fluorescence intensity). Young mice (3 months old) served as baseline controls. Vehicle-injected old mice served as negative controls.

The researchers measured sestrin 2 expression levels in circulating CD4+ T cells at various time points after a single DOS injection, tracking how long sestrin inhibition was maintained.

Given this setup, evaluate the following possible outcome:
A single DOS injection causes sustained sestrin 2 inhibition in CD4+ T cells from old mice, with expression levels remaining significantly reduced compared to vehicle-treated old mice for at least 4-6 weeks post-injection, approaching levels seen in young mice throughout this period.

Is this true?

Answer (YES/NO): YES